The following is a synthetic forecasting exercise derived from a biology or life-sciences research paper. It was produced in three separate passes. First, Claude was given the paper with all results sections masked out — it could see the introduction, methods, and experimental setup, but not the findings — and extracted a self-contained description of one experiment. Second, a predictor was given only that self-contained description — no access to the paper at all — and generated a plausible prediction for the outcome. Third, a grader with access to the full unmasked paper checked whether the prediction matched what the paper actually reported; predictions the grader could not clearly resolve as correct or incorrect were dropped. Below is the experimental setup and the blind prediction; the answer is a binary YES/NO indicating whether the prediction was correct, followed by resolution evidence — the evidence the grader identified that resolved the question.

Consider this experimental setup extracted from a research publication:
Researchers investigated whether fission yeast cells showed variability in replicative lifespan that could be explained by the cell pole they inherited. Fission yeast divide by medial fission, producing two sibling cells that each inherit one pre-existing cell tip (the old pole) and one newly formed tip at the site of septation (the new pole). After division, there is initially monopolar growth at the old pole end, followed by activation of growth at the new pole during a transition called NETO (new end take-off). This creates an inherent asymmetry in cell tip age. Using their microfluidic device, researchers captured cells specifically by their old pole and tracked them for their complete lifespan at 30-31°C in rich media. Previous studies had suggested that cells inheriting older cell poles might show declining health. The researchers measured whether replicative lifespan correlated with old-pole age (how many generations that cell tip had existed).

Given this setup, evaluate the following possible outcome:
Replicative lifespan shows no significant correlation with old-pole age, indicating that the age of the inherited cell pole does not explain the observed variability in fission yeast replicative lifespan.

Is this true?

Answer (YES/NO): YES